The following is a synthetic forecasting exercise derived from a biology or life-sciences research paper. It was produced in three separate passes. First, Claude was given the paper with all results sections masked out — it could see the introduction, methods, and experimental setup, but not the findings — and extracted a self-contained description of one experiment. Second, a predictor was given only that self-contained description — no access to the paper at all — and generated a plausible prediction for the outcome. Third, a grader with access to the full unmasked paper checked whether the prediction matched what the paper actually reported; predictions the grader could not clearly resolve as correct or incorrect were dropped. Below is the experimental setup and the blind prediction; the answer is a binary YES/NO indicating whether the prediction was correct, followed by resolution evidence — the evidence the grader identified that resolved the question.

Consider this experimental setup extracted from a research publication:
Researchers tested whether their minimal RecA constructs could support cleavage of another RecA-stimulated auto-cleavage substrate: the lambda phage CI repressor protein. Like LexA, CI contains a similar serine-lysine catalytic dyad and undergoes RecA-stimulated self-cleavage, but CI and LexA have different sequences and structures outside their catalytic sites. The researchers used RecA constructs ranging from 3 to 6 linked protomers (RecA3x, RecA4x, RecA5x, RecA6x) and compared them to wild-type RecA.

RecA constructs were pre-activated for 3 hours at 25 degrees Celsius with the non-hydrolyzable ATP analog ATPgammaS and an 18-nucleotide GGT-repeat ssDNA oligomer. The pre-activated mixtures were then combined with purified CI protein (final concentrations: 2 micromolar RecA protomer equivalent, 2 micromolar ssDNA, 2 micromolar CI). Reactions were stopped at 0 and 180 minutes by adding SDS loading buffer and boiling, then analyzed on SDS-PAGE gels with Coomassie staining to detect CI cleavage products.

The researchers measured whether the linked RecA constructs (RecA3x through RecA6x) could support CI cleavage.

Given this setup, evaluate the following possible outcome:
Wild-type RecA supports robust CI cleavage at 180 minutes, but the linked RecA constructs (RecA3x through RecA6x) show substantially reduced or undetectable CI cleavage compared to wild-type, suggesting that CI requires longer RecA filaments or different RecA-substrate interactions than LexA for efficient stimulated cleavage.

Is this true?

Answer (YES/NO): NO